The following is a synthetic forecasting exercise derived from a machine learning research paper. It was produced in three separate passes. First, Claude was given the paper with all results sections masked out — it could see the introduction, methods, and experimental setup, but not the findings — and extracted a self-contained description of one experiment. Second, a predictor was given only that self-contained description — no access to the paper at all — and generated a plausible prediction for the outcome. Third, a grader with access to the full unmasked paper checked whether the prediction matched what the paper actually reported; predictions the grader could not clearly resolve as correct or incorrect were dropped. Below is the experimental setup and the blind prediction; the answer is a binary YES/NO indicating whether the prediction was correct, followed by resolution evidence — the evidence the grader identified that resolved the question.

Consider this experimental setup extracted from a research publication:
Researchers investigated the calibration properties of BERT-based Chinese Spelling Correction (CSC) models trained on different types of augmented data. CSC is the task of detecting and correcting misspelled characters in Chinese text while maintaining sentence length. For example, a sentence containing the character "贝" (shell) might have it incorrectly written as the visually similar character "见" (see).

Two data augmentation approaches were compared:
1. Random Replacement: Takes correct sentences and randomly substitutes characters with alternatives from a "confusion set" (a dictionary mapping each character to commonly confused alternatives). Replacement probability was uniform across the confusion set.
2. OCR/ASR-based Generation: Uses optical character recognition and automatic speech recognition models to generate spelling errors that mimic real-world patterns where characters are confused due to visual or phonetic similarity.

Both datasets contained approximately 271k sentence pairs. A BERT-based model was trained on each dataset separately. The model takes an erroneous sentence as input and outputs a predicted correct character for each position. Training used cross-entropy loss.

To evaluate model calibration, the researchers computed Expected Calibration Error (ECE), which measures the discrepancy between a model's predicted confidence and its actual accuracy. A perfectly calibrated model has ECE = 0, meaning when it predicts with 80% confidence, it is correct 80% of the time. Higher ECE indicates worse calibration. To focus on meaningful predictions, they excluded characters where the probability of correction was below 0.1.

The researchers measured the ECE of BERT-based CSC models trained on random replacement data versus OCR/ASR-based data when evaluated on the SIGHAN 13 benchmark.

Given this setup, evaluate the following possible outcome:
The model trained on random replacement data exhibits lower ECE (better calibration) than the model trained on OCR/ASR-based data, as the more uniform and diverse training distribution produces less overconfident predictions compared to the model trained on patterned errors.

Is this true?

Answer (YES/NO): YES